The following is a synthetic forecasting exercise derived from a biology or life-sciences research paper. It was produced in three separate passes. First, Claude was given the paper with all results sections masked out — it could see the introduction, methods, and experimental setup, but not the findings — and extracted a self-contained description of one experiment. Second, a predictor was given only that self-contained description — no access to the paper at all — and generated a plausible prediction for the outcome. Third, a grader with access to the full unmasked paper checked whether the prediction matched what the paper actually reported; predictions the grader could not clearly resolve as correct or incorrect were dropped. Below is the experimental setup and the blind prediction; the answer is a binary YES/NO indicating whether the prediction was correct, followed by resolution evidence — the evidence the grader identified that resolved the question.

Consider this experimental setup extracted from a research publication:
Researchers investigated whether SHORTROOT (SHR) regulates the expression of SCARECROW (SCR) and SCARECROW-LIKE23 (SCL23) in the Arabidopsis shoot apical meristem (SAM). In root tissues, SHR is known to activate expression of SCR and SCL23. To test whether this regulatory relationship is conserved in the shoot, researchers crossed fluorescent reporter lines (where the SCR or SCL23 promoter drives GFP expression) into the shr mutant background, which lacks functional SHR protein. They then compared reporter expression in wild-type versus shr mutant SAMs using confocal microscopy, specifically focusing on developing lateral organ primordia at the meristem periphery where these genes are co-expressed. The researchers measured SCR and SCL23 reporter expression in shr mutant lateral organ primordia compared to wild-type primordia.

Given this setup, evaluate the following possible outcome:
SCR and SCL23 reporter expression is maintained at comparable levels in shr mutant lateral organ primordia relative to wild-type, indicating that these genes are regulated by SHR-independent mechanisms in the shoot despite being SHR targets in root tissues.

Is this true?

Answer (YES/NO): NO